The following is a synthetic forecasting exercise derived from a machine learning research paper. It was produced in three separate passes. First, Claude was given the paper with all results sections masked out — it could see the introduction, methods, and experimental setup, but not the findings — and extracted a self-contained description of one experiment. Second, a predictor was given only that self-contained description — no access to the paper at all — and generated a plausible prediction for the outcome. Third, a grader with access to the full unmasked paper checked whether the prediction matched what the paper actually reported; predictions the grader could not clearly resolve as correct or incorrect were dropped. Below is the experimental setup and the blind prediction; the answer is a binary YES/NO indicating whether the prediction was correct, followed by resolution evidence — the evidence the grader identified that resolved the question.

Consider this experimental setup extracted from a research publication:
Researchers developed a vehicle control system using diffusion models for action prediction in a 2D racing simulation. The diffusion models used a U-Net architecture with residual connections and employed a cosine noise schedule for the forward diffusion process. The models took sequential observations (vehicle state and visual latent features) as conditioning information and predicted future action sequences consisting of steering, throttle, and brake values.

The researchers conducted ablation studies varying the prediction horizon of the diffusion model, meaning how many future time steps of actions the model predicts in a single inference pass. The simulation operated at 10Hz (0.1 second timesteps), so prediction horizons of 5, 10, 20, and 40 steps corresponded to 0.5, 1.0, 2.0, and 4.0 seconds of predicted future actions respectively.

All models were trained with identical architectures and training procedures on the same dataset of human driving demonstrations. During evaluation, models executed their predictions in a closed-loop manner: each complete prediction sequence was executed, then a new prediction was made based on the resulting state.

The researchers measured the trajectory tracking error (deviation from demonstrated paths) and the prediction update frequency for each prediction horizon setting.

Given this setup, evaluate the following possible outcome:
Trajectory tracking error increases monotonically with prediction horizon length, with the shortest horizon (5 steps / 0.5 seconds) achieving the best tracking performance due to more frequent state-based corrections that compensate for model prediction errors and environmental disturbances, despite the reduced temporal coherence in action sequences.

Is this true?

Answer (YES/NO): NO